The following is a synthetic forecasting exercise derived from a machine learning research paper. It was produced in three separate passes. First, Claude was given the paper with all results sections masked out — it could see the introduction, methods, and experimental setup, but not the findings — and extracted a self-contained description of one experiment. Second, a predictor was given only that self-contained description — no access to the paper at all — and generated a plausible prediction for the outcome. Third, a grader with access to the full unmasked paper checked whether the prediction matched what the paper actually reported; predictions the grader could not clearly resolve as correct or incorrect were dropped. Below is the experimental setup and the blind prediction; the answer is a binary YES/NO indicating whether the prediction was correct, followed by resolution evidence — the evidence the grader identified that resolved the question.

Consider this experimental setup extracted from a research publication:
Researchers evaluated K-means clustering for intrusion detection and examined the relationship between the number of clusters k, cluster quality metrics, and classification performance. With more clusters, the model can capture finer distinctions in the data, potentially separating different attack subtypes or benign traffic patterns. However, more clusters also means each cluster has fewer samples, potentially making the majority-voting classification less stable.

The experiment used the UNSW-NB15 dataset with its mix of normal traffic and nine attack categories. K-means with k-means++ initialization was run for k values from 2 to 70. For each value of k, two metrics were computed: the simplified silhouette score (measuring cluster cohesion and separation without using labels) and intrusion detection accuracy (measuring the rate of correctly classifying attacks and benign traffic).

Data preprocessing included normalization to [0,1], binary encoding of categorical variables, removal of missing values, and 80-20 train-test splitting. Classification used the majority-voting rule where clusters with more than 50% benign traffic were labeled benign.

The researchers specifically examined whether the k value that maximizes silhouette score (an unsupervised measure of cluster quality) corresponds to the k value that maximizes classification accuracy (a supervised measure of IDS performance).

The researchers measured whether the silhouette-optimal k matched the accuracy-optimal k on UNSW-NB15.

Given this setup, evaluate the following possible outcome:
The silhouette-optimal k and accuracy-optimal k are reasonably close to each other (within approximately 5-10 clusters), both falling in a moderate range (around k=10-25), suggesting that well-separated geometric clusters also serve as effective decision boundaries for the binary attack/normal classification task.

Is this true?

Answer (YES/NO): NO